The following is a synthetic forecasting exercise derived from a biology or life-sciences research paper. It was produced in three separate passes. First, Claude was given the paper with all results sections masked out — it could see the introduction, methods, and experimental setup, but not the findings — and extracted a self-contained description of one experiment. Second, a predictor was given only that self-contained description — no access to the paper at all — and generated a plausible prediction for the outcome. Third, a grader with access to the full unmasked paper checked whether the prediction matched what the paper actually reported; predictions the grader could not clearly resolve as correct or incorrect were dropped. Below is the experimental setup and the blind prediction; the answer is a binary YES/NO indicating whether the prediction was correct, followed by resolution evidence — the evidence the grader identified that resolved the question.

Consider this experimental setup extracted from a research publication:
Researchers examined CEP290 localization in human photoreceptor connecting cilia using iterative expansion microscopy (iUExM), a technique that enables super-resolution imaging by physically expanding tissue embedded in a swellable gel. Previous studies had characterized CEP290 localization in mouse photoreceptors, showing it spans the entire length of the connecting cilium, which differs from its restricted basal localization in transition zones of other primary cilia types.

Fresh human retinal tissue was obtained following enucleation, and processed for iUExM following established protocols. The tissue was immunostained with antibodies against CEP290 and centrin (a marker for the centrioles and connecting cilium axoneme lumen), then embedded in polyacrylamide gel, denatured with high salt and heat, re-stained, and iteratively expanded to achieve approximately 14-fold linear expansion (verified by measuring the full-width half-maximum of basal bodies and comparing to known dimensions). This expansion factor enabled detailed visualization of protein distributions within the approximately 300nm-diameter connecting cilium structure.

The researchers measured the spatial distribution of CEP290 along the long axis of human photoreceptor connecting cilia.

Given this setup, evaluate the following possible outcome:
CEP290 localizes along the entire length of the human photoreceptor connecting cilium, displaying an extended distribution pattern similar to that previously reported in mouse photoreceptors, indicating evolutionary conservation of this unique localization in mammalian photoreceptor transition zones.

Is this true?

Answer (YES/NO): YES